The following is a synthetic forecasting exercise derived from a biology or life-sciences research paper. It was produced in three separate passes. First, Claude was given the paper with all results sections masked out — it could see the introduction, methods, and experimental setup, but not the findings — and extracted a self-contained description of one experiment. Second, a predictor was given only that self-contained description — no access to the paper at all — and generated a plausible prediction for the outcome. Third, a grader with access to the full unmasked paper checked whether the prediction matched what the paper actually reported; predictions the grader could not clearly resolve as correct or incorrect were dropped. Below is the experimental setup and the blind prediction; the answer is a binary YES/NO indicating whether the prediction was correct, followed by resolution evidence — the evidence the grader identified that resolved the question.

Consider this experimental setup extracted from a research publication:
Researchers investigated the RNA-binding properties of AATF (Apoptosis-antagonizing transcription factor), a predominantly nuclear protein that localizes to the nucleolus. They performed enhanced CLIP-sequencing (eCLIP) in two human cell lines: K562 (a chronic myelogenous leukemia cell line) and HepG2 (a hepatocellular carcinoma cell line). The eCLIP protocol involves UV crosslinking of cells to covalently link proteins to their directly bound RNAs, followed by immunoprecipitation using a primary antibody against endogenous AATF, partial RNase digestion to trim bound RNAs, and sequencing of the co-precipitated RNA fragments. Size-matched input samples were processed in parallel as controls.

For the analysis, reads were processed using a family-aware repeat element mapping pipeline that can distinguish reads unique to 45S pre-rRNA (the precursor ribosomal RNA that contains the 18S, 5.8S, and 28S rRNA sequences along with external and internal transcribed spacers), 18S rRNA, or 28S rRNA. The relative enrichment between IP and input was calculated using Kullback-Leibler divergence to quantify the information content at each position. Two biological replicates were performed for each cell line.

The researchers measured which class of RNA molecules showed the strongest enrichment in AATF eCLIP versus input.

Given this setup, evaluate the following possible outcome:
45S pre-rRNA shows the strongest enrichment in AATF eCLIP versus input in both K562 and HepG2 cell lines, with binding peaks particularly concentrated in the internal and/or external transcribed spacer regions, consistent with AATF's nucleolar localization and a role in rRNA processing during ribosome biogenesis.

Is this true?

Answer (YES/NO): YES